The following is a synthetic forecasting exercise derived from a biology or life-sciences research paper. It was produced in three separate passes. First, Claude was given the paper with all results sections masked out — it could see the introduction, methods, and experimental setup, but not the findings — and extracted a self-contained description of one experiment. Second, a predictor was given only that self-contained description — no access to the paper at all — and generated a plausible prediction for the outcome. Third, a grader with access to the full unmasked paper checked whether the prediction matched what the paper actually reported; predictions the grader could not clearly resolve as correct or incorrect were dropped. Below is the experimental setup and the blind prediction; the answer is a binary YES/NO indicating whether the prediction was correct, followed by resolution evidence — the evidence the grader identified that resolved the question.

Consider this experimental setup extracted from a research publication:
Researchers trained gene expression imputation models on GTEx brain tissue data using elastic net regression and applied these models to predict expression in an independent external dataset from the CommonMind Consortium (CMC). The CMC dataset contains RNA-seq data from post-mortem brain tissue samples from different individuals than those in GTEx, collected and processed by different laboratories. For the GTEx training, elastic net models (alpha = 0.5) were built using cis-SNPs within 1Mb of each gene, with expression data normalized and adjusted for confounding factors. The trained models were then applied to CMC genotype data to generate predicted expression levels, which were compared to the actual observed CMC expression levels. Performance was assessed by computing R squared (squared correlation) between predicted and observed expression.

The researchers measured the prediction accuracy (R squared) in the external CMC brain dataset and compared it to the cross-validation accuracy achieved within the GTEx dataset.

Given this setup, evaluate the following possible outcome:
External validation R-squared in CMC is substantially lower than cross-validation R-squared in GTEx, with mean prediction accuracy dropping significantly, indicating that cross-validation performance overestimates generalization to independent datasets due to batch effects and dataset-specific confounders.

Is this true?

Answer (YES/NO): YES